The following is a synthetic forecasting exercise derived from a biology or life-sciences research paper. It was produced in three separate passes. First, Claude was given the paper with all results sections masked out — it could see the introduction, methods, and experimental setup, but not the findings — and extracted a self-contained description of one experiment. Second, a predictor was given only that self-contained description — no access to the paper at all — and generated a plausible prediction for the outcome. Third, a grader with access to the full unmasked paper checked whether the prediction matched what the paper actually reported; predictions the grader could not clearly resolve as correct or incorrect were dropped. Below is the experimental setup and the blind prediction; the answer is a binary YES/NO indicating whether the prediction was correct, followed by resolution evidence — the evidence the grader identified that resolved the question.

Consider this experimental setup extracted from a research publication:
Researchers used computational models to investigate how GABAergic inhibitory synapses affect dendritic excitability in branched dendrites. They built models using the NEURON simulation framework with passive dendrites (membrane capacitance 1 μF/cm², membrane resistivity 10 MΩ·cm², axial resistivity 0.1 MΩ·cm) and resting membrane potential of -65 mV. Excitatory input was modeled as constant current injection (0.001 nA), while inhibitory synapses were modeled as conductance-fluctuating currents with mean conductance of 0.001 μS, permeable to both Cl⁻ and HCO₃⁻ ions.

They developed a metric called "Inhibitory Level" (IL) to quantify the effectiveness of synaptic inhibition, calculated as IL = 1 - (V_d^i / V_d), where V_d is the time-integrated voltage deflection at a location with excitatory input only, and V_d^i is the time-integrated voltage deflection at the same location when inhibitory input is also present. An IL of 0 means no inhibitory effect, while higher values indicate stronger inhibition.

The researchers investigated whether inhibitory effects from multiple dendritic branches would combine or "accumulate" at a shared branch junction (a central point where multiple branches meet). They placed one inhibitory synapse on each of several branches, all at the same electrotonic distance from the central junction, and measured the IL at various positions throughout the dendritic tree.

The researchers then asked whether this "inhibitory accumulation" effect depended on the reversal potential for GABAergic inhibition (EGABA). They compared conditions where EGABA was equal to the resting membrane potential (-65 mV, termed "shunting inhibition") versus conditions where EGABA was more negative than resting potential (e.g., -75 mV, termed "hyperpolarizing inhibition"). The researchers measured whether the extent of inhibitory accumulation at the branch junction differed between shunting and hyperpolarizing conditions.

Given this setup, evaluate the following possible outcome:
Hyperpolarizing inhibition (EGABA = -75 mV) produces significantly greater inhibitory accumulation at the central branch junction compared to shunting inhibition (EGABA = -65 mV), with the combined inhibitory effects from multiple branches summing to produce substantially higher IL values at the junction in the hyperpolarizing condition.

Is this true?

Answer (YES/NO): YES